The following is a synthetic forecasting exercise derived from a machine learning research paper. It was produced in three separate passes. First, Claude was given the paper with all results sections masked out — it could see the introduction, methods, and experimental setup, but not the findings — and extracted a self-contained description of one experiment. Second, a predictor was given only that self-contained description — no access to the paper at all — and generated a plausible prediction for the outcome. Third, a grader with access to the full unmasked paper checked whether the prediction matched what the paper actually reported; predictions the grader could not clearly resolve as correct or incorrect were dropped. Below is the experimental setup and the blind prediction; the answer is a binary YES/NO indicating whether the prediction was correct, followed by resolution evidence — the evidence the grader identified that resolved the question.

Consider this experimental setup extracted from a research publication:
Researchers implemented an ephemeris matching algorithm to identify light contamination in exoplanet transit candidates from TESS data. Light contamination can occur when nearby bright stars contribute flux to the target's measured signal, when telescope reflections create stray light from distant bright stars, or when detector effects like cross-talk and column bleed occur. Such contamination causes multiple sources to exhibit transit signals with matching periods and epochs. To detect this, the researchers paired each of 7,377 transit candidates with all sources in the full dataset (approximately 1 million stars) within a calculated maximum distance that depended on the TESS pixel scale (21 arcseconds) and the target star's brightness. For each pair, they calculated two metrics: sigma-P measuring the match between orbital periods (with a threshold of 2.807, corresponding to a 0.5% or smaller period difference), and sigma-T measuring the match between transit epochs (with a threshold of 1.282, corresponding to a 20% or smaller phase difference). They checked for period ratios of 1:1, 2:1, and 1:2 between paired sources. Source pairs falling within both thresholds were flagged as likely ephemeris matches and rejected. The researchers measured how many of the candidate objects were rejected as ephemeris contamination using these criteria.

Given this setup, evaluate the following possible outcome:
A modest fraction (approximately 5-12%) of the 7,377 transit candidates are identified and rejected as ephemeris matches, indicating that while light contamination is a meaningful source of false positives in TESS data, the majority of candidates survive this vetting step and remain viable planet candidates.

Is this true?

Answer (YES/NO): NO